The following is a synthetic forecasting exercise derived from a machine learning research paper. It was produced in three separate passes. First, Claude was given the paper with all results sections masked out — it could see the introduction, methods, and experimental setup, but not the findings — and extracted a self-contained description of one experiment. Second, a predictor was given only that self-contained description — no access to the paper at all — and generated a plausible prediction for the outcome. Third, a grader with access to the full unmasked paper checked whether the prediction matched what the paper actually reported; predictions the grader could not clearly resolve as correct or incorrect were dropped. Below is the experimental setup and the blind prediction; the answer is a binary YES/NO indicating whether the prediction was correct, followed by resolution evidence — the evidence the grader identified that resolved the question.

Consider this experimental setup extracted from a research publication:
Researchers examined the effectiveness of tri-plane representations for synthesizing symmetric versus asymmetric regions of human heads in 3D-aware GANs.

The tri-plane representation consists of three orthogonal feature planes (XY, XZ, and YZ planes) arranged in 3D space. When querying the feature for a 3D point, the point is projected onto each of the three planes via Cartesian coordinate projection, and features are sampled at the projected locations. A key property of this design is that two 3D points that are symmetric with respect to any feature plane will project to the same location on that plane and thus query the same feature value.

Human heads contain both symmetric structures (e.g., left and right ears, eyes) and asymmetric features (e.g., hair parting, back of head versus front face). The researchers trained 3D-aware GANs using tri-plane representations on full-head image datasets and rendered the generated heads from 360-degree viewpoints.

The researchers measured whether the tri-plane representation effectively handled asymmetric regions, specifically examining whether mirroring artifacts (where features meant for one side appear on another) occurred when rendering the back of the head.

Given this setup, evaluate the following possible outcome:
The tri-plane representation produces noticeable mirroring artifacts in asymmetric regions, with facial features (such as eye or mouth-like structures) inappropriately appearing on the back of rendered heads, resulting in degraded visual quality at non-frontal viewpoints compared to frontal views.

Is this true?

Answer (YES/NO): YES